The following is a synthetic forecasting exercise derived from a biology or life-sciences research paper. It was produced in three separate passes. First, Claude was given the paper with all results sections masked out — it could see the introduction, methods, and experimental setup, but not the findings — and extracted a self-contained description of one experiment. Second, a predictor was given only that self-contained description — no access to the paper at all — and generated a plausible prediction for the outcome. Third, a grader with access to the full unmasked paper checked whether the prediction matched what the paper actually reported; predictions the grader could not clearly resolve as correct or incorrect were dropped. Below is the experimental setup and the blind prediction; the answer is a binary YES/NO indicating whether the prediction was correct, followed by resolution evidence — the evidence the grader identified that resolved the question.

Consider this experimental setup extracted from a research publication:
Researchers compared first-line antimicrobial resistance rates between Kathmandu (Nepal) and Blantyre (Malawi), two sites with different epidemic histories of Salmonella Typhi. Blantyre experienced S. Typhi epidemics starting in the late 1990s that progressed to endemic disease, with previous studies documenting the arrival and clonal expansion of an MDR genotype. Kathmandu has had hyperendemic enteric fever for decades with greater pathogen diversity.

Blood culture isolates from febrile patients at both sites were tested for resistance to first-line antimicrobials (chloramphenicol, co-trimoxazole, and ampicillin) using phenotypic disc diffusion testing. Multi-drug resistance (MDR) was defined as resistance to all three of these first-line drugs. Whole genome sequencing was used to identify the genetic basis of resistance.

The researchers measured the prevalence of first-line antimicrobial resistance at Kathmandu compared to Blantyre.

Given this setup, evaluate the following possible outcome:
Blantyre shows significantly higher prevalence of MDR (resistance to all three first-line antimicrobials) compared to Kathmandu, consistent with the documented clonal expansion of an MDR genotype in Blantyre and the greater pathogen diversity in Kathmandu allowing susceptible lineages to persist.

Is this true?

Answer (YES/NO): YES